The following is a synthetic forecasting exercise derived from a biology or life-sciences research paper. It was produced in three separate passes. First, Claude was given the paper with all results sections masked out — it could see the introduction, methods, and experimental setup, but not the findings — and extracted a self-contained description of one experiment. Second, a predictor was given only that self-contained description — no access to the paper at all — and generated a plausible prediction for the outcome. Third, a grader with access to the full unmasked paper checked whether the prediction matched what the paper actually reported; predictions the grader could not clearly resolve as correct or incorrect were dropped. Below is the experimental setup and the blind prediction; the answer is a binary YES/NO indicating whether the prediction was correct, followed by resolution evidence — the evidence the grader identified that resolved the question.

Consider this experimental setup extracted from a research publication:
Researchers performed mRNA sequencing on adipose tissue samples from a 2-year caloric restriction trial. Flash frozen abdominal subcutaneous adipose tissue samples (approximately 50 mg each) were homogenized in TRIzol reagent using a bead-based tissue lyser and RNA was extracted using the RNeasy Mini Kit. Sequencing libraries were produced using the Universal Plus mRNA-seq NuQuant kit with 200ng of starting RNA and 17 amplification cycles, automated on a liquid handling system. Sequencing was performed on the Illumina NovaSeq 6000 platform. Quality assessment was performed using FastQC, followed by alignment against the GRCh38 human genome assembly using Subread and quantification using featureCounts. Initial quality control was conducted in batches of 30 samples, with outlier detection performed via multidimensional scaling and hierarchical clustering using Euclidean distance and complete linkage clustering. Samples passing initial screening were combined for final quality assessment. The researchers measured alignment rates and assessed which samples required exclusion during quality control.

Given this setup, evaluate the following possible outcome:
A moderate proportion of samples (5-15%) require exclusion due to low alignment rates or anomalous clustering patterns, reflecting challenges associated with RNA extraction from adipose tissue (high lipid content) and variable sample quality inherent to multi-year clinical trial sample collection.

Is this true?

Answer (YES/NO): NO